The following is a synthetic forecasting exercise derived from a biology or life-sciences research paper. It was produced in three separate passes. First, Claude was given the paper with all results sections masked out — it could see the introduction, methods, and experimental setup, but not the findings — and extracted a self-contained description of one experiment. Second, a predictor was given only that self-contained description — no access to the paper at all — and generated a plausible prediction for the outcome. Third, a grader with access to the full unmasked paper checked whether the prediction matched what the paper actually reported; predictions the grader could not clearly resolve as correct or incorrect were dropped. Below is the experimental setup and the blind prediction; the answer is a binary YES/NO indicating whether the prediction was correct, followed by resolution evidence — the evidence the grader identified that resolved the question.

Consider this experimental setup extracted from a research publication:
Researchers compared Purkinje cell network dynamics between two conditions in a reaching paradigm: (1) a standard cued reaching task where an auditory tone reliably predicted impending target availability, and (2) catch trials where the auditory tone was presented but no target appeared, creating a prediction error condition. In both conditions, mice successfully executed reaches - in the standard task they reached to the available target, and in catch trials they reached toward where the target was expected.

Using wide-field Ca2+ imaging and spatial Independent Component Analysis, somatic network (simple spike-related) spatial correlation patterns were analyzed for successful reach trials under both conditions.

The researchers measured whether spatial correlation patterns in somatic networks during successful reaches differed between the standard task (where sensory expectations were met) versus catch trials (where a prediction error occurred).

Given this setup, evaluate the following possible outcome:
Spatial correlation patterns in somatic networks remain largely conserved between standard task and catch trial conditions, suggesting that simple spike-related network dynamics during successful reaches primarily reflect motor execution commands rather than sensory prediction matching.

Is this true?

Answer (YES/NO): NO